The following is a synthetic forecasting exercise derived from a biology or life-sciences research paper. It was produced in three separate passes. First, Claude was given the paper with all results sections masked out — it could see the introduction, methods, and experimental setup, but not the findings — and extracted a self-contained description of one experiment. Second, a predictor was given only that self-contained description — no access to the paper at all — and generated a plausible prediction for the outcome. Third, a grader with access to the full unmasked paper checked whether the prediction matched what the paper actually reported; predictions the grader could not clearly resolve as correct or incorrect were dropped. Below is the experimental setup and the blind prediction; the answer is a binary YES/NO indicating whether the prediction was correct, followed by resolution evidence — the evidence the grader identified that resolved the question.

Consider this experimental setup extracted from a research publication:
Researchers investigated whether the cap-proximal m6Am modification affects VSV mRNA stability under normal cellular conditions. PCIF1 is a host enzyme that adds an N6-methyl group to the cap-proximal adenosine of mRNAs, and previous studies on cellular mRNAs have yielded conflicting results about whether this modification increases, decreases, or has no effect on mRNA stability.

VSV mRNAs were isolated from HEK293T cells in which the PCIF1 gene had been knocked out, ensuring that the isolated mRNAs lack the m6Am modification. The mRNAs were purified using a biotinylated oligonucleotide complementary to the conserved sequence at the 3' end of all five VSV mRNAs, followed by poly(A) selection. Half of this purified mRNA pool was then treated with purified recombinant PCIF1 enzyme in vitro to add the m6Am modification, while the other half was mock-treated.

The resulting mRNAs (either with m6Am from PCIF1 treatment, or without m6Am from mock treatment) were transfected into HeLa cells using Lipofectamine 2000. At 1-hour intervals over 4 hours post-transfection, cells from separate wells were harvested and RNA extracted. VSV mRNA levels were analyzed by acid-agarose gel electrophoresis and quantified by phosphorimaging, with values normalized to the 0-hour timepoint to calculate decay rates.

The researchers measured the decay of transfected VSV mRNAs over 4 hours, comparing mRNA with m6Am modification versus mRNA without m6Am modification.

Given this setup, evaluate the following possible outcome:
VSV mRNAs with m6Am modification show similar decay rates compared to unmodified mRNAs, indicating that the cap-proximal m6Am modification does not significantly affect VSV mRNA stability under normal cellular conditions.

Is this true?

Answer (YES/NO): YES